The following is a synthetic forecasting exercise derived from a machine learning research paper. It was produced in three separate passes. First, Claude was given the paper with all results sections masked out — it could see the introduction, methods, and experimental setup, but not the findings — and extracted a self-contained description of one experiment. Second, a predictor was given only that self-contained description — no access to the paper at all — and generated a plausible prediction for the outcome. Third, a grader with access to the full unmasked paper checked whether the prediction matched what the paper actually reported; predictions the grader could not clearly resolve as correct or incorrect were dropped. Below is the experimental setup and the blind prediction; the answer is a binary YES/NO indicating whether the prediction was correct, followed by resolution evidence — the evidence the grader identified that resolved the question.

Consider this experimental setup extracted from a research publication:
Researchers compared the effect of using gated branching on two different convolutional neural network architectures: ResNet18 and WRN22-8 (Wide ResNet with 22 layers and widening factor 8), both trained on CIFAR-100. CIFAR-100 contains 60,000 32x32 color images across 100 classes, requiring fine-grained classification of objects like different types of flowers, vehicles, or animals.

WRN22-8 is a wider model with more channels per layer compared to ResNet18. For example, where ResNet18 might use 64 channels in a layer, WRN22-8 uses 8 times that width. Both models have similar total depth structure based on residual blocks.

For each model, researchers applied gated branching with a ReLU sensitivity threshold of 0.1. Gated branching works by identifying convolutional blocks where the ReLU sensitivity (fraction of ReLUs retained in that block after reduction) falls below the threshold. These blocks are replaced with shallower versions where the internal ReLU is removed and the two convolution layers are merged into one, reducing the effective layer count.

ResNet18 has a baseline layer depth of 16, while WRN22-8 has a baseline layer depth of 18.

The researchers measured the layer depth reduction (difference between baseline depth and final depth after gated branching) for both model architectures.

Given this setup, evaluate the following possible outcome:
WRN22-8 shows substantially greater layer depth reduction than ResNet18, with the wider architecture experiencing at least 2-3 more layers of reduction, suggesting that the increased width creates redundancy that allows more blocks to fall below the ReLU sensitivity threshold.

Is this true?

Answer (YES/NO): NO